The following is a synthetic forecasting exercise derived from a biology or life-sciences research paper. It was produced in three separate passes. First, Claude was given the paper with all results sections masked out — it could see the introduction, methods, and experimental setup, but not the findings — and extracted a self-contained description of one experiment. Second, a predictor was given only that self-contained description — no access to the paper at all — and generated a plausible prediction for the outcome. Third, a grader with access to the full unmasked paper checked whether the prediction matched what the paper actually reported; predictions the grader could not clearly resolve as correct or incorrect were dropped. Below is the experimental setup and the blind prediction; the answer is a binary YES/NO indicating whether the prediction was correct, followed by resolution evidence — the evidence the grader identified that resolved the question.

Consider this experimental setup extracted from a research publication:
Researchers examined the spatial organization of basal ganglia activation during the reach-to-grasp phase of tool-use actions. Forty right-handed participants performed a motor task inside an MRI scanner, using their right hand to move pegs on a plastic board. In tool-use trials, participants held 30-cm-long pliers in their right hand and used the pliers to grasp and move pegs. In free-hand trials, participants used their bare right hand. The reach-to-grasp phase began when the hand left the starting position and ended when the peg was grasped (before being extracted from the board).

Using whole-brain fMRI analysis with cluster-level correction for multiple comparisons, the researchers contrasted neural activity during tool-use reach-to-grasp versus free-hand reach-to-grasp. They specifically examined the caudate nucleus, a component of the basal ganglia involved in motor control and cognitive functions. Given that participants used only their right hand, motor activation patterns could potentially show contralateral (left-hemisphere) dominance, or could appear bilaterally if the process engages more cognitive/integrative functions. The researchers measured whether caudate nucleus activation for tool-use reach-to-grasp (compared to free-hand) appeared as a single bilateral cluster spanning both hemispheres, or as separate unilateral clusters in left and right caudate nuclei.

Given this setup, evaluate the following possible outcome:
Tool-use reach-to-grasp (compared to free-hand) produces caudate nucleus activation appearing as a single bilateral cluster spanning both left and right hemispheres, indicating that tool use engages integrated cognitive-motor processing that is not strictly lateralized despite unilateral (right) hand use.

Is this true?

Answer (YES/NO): YES